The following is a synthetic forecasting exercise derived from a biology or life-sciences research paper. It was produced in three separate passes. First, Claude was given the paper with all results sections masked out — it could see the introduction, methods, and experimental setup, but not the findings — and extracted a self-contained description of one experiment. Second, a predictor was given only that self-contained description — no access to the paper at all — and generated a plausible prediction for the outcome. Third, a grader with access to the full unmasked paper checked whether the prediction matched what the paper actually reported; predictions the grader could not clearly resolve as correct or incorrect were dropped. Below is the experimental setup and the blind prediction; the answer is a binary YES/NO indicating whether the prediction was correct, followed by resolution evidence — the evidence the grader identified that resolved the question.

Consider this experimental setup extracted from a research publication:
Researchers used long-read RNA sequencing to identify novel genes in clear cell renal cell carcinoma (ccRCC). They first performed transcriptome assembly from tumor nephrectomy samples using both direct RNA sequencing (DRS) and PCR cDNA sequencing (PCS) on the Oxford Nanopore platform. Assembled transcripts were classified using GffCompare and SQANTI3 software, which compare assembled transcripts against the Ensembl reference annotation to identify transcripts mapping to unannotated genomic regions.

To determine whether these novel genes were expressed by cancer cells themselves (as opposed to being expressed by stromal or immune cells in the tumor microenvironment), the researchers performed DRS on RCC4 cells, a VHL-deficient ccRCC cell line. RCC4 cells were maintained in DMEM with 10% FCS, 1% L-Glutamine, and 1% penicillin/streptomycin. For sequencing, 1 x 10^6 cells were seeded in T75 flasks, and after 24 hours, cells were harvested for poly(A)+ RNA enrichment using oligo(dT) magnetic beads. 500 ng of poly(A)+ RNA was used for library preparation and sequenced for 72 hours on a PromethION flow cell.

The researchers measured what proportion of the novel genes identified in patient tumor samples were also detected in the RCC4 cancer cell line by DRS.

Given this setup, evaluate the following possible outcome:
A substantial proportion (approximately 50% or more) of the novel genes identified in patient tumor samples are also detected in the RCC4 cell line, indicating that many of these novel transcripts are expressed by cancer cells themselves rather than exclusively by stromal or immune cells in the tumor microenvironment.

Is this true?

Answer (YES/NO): NO